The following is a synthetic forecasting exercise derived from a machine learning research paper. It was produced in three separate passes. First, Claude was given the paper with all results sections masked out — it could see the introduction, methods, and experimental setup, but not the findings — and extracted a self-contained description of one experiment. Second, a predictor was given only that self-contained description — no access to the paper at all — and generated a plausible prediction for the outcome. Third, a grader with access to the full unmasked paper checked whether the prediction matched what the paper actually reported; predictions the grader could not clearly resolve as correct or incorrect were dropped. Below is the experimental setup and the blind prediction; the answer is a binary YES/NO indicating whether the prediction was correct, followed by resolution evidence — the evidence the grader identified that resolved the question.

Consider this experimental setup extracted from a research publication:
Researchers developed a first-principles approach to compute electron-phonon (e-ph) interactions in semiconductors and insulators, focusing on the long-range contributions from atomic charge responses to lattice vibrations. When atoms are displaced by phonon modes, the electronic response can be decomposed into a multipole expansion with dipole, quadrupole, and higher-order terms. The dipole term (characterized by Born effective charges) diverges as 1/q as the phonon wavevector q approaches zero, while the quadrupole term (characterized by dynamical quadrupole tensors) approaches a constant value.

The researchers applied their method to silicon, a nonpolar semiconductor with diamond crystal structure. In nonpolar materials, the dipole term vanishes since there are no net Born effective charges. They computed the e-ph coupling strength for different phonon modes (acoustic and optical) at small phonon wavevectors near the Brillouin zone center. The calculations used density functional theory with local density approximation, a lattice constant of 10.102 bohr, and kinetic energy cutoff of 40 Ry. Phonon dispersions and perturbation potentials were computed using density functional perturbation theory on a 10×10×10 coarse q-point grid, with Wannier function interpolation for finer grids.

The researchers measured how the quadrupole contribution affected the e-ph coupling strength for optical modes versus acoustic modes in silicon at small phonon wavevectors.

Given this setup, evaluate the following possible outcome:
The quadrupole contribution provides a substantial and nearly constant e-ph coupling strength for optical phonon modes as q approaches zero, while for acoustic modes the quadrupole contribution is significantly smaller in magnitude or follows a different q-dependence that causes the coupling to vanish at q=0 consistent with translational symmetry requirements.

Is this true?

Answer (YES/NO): YES